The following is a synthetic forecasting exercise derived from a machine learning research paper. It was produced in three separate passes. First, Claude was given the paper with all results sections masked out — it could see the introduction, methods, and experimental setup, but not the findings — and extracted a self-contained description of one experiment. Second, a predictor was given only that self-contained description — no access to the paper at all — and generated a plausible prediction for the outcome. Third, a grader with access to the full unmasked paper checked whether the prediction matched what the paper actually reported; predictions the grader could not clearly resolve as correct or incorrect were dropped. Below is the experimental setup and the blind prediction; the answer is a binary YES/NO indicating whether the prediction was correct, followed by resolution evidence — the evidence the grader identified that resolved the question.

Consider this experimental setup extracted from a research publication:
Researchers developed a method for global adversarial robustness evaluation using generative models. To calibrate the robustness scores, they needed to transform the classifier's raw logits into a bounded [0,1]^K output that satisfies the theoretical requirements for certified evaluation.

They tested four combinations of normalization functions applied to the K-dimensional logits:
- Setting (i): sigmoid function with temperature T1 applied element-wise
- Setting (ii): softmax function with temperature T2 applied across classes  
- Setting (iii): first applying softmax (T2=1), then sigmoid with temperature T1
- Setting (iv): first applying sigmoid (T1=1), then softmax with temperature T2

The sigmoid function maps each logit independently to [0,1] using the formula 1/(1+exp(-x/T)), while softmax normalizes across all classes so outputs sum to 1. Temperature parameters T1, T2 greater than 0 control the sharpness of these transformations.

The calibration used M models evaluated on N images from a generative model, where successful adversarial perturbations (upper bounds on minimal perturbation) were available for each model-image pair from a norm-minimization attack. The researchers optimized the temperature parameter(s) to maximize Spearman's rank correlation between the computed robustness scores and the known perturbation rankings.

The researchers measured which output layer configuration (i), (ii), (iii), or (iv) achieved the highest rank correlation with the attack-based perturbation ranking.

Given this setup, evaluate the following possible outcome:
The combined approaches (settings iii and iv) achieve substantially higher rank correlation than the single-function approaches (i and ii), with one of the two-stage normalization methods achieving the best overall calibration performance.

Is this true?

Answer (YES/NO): NO